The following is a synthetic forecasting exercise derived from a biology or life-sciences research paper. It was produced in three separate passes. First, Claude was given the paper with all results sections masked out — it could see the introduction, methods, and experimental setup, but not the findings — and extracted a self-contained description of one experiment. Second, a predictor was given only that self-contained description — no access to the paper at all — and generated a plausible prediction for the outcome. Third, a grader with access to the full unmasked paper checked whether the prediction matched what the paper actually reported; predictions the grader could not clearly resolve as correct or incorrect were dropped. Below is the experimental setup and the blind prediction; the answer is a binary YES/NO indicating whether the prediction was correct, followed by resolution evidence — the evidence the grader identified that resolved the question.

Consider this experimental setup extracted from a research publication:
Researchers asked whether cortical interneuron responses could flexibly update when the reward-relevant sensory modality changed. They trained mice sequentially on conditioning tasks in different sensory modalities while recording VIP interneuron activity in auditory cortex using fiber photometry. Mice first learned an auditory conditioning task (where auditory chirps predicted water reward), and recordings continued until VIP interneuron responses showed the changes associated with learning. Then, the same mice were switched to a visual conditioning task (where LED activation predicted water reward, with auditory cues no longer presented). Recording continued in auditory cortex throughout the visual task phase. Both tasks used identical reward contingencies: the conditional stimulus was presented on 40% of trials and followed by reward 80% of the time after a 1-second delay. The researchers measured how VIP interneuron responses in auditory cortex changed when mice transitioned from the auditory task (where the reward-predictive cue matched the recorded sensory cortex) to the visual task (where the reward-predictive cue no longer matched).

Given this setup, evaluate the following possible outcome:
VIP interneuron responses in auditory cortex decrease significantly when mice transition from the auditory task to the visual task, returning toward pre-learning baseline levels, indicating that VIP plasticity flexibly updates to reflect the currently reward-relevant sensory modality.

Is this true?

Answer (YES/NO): NO